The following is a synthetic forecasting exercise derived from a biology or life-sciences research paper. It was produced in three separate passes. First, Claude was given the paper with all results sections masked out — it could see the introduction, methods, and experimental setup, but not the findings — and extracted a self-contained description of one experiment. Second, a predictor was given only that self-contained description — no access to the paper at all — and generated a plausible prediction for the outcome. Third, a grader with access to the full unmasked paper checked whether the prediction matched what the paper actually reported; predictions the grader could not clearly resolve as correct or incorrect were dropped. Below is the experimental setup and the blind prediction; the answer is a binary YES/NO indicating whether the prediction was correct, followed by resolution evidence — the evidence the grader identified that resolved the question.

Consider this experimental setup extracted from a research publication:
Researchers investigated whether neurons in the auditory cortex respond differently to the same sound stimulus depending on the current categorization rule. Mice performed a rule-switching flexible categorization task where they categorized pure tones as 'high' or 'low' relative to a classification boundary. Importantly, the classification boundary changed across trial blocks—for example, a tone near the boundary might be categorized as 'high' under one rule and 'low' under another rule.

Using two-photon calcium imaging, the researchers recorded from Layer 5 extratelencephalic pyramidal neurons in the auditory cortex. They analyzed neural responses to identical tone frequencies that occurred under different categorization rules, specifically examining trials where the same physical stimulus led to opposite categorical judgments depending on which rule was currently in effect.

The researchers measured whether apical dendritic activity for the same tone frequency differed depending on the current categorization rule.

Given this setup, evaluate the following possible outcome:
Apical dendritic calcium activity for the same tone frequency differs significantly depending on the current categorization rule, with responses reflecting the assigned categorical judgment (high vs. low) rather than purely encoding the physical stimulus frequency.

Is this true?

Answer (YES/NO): NO